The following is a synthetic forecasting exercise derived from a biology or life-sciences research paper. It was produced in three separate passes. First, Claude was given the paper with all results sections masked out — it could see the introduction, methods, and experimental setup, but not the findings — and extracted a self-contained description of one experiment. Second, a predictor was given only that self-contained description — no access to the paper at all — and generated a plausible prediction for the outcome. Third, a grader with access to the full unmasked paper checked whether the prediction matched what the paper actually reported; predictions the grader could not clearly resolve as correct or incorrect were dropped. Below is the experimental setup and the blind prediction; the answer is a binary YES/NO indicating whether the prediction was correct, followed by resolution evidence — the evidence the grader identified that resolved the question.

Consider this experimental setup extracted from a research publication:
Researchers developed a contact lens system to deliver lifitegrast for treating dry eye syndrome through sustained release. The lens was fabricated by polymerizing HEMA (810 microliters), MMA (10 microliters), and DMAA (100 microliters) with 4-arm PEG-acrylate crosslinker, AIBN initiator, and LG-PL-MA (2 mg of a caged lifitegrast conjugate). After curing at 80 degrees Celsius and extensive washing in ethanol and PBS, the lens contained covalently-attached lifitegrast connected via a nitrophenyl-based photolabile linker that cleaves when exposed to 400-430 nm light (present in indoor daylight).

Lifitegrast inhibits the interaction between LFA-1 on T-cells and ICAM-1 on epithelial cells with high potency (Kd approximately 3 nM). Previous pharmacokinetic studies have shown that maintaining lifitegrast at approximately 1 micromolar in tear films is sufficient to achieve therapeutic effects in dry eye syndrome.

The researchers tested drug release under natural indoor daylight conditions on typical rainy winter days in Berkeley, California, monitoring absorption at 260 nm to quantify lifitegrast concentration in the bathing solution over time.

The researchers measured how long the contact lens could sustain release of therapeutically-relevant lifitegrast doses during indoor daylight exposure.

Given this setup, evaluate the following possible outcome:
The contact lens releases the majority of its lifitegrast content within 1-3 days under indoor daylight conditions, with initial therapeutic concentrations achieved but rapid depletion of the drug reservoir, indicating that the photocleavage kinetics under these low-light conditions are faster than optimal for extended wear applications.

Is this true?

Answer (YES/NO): NO